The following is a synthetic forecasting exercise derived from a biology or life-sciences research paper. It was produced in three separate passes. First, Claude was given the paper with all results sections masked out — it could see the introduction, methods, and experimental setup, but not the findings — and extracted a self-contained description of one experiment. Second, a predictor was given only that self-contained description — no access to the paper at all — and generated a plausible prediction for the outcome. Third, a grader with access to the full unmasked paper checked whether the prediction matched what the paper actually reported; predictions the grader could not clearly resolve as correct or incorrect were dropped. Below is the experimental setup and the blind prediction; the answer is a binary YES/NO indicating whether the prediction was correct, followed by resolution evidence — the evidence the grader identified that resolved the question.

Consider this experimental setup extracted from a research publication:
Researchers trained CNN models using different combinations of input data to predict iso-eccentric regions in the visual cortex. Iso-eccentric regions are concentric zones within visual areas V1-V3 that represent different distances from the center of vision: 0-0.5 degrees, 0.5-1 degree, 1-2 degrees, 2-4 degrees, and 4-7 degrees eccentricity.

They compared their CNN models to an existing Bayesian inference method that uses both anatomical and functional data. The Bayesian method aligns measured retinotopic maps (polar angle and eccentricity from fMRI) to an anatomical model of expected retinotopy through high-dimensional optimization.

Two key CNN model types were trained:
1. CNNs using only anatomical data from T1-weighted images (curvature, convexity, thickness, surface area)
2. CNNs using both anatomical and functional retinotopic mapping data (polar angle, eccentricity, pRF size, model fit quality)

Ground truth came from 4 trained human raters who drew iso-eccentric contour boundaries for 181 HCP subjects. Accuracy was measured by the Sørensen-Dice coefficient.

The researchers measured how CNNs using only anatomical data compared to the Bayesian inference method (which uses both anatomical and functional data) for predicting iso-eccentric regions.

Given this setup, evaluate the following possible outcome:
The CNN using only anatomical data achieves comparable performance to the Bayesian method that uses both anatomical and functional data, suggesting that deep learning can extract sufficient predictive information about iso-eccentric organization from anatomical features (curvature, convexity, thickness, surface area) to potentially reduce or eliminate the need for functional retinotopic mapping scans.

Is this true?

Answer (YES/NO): NO